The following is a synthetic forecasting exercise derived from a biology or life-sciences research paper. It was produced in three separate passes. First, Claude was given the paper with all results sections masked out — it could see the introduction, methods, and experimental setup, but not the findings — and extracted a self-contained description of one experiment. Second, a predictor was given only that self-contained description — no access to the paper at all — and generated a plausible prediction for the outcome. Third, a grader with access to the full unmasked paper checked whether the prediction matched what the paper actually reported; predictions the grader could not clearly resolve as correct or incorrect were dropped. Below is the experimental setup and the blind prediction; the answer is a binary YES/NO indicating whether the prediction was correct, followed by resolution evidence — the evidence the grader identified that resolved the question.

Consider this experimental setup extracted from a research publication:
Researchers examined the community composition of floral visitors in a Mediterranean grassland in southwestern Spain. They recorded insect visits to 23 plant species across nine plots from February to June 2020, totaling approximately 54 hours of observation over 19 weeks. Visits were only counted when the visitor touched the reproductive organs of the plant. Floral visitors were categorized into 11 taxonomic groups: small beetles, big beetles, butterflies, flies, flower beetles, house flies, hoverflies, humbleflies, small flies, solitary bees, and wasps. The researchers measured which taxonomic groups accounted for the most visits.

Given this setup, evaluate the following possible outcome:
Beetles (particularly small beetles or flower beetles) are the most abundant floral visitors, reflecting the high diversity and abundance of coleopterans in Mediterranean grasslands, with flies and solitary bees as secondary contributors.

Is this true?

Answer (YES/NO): YES